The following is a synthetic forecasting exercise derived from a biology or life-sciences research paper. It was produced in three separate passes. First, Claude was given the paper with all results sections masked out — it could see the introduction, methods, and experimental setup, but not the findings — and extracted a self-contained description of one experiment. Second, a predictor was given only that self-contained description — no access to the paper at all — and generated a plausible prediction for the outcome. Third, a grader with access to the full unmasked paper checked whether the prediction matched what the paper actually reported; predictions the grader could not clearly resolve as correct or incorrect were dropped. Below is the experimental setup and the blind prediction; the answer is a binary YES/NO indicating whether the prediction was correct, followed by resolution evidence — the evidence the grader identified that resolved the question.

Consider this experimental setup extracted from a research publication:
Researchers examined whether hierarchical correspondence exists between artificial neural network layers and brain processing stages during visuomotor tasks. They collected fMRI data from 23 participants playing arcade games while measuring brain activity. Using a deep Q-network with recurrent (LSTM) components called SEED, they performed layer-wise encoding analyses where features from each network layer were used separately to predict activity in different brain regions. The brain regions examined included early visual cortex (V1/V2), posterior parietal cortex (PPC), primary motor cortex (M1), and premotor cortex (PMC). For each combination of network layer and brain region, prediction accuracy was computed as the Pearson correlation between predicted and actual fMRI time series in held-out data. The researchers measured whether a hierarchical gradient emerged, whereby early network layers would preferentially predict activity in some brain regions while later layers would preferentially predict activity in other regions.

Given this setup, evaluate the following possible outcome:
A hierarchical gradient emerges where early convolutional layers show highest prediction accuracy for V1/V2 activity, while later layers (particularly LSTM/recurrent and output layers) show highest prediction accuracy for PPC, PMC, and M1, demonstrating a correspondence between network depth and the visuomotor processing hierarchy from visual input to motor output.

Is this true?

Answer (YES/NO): NO